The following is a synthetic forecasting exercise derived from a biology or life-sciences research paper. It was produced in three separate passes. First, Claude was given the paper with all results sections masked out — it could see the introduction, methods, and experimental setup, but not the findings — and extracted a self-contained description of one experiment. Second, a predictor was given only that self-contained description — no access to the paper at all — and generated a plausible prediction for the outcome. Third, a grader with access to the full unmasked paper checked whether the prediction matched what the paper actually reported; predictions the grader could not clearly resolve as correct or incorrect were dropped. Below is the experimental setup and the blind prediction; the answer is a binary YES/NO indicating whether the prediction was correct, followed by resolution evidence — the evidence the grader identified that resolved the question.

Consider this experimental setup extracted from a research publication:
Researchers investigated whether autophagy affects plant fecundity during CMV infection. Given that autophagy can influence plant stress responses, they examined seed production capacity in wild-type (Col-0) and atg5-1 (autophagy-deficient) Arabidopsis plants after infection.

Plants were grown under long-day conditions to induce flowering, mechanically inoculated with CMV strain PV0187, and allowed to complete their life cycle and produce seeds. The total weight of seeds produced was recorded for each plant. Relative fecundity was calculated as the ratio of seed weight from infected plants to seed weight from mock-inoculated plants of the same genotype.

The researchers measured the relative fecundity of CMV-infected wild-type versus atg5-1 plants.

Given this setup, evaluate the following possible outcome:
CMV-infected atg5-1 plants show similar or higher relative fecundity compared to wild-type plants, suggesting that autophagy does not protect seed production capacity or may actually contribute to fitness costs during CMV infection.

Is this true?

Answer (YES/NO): NO